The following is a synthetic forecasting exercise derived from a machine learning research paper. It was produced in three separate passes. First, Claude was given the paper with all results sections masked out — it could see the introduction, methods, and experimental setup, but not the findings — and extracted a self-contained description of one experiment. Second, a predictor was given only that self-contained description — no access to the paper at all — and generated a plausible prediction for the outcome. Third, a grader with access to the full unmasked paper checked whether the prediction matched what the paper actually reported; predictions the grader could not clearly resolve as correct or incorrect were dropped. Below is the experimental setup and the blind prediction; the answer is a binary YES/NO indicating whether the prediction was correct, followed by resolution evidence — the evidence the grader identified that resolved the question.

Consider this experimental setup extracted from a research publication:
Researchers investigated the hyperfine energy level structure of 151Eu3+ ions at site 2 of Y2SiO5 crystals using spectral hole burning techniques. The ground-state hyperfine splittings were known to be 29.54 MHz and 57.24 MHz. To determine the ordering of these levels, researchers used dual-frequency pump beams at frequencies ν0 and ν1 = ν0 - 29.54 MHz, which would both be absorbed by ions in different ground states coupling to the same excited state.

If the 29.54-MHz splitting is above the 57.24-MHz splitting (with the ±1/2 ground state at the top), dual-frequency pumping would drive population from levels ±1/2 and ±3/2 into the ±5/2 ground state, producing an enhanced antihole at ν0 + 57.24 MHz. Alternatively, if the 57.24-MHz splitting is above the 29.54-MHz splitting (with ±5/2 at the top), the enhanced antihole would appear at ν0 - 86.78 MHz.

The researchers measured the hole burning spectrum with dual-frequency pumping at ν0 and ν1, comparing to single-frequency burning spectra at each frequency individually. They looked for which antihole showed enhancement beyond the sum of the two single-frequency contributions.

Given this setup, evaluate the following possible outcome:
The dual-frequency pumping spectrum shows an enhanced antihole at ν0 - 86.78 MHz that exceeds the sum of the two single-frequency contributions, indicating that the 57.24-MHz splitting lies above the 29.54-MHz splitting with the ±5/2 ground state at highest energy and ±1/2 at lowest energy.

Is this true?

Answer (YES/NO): YES